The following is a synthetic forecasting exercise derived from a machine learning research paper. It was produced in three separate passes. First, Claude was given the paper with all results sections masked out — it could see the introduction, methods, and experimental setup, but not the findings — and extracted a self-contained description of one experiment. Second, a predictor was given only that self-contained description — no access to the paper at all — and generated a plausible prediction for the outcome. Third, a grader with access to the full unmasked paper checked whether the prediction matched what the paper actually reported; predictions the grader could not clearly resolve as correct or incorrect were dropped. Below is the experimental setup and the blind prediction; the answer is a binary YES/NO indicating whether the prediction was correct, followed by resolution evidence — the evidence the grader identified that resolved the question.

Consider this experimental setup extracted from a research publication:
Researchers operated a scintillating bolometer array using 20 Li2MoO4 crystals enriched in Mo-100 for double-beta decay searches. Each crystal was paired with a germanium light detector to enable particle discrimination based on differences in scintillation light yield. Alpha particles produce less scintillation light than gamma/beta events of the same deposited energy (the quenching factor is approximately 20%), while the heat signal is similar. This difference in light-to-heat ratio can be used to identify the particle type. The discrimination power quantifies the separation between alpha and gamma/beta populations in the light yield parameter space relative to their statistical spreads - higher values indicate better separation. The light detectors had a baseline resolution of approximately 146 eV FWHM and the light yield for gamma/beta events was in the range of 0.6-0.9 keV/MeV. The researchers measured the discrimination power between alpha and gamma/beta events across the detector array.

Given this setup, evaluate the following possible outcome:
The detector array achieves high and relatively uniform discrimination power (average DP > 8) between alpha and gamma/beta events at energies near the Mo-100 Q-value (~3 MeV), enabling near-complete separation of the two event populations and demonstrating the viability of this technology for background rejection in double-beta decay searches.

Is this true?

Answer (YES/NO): YES